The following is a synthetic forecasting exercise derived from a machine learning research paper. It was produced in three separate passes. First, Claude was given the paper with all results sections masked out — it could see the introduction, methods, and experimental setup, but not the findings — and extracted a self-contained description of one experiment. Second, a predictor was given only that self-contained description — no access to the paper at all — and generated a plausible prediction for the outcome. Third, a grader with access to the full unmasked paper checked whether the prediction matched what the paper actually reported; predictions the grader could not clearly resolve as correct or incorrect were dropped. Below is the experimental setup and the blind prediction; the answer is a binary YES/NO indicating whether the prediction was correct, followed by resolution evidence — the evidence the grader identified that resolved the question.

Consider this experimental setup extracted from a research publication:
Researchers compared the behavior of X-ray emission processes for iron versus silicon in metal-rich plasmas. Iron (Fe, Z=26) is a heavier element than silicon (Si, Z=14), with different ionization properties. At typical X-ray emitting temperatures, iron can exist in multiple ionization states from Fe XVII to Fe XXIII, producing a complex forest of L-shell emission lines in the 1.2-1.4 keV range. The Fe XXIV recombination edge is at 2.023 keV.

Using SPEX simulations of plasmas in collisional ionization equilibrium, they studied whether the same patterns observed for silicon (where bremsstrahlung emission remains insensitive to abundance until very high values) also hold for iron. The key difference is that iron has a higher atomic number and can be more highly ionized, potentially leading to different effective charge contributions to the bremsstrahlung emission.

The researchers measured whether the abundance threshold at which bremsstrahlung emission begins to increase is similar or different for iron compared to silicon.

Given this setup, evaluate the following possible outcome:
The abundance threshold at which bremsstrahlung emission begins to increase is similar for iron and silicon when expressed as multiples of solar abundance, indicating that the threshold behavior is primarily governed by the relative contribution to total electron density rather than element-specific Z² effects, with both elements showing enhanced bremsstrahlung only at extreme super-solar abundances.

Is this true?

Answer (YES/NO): YES